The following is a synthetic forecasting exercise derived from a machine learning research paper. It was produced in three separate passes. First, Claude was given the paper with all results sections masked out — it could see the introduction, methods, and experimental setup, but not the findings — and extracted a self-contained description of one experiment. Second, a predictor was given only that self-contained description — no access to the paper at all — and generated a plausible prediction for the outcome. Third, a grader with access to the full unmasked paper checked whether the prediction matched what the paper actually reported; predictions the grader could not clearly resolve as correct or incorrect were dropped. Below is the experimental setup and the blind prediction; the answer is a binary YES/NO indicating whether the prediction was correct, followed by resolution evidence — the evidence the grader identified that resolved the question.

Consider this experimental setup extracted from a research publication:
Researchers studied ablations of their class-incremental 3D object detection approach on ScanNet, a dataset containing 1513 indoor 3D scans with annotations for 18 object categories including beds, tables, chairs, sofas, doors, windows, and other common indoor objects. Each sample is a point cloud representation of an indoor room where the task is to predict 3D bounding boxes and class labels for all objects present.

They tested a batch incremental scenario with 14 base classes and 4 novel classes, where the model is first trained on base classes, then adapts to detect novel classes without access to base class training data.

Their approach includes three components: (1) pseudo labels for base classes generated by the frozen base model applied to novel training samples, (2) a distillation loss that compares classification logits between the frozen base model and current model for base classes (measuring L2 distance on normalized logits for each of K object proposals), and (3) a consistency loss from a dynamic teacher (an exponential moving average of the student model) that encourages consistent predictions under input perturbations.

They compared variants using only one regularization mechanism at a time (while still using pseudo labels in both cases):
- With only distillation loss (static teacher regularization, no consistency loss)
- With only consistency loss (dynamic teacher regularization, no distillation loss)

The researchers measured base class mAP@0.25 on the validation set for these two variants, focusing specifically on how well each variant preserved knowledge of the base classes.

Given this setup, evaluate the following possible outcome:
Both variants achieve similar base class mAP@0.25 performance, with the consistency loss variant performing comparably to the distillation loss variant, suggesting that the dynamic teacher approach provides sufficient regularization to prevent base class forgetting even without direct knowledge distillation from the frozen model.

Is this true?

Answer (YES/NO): YES